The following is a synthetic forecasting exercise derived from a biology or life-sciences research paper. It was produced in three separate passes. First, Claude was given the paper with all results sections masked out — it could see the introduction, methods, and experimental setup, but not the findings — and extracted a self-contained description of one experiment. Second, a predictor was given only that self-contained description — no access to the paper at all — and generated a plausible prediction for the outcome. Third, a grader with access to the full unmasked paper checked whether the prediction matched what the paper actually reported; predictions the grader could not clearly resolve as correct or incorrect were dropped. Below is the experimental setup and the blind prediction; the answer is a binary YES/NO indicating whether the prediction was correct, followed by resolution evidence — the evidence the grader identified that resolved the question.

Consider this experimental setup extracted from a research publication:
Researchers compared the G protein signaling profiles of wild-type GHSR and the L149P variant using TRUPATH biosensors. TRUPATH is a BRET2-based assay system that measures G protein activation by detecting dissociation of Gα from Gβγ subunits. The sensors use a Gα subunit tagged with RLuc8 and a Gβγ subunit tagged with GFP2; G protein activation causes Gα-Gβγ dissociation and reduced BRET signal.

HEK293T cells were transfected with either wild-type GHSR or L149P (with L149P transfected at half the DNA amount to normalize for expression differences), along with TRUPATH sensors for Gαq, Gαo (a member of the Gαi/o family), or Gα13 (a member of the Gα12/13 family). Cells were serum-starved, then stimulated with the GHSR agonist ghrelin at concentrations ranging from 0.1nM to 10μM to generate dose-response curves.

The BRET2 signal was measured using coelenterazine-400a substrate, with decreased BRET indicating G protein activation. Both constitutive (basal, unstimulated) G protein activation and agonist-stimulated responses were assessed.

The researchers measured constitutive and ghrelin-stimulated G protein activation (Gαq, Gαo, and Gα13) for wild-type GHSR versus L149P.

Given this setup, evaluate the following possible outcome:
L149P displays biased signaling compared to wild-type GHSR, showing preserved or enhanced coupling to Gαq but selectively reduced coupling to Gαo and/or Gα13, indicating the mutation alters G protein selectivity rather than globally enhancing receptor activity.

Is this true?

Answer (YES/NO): NO